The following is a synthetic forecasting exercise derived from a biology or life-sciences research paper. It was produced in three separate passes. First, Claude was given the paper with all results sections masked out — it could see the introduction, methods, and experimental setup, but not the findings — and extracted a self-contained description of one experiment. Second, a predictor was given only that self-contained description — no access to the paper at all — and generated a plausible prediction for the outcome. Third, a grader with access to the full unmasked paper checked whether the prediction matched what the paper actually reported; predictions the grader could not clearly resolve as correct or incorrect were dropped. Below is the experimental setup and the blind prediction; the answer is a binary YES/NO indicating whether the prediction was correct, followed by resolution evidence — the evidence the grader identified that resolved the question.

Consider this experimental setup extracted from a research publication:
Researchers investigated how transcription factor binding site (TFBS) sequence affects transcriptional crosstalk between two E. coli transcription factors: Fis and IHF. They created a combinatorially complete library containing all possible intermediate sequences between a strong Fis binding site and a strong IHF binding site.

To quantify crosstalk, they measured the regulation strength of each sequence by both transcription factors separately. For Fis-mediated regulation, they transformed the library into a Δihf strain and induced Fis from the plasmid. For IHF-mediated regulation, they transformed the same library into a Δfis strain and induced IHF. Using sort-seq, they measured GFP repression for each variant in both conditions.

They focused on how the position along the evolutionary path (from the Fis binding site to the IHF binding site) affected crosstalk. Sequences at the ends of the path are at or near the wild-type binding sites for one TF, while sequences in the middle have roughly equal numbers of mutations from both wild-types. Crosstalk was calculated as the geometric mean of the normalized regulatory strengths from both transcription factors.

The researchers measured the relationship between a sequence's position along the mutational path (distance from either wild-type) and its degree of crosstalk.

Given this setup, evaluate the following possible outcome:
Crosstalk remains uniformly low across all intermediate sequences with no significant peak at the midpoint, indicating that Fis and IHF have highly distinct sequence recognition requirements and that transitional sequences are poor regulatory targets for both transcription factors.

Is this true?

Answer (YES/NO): NO